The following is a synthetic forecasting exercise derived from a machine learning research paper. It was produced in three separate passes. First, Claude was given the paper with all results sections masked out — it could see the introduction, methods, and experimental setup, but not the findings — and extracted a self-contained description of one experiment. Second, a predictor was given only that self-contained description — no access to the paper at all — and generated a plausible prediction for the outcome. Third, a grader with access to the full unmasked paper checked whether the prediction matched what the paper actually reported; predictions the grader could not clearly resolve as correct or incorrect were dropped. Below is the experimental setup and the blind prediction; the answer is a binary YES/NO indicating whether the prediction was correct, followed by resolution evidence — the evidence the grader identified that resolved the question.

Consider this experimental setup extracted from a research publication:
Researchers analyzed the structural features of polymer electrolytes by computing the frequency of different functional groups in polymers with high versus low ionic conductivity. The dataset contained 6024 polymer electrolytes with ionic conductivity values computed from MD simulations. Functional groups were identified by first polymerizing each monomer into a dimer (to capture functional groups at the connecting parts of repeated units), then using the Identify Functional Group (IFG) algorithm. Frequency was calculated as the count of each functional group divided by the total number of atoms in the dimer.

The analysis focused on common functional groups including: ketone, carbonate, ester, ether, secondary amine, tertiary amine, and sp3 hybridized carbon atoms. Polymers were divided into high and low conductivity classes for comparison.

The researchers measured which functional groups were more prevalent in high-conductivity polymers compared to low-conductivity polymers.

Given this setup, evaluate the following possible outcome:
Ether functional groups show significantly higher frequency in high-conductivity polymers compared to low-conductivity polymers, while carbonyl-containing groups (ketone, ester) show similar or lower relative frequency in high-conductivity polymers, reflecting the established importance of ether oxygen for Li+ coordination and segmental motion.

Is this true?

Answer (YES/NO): YES